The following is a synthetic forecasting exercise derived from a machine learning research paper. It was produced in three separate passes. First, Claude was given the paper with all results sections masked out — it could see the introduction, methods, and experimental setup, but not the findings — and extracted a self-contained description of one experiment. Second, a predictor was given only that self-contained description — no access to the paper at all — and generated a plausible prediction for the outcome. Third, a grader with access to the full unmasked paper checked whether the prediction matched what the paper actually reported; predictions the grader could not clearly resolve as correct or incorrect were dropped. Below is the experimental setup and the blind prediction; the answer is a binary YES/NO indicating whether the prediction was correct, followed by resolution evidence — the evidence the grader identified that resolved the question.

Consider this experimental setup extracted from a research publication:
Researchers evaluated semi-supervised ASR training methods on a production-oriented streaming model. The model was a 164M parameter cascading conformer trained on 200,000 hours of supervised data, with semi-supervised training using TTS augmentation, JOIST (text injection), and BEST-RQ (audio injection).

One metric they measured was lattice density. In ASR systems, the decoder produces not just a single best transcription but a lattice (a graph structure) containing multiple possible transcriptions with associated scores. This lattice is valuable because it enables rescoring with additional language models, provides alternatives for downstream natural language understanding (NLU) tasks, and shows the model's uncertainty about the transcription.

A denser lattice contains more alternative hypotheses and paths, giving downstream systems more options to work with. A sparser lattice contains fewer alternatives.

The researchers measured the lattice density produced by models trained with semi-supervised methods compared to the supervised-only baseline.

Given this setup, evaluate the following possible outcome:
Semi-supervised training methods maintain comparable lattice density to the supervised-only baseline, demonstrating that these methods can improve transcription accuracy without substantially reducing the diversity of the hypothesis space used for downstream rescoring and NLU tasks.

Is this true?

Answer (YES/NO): NO